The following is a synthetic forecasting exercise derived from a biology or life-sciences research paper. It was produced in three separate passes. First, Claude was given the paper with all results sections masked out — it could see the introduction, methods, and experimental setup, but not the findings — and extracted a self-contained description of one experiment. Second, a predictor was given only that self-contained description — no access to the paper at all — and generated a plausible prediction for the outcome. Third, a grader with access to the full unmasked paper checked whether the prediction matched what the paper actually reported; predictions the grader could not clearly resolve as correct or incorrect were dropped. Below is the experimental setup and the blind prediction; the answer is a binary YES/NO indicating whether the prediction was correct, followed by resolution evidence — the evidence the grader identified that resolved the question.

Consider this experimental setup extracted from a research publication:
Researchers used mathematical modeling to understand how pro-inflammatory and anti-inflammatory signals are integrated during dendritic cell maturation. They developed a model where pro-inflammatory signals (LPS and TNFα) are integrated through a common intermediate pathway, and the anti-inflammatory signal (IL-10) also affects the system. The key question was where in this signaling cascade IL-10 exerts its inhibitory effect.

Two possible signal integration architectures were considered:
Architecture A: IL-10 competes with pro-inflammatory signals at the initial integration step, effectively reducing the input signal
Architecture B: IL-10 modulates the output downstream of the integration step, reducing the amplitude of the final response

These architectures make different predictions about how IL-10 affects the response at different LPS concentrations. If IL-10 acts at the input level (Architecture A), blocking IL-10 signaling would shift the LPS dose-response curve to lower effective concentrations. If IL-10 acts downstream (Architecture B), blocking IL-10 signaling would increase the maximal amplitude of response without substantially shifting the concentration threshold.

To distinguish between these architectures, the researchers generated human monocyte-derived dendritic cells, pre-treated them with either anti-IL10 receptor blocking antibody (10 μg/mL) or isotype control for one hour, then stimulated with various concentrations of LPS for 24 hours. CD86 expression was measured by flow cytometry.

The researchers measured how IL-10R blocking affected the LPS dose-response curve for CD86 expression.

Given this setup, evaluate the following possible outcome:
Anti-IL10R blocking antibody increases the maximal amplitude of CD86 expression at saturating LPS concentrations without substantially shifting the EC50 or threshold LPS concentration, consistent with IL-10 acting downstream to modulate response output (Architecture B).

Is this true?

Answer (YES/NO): YES